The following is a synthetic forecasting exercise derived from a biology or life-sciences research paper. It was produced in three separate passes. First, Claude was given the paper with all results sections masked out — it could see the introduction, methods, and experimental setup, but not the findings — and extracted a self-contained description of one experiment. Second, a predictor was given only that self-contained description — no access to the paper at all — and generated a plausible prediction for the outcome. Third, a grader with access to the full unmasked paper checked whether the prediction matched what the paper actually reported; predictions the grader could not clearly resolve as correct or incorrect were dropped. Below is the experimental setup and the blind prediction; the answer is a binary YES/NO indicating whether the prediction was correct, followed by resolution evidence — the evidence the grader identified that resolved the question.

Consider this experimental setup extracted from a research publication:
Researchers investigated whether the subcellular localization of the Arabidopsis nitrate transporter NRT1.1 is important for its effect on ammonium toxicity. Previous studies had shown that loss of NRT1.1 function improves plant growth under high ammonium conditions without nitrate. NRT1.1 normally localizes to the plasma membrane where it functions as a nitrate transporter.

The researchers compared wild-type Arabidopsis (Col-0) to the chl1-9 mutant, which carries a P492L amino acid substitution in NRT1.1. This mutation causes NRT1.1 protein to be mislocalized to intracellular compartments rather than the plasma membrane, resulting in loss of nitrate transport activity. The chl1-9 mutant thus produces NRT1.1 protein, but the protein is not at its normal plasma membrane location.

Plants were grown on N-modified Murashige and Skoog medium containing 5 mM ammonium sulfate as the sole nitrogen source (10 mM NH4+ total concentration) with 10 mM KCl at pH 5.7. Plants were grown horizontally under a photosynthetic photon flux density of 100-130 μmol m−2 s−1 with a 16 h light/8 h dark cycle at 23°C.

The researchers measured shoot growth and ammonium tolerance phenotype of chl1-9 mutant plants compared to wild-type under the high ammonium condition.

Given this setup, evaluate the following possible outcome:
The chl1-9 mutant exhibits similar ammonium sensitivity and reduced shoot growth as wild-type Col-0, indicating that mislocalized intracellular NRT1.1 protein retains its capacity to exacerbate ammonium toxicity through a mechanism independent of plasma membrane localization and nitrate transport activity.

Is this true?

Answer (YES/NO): NO